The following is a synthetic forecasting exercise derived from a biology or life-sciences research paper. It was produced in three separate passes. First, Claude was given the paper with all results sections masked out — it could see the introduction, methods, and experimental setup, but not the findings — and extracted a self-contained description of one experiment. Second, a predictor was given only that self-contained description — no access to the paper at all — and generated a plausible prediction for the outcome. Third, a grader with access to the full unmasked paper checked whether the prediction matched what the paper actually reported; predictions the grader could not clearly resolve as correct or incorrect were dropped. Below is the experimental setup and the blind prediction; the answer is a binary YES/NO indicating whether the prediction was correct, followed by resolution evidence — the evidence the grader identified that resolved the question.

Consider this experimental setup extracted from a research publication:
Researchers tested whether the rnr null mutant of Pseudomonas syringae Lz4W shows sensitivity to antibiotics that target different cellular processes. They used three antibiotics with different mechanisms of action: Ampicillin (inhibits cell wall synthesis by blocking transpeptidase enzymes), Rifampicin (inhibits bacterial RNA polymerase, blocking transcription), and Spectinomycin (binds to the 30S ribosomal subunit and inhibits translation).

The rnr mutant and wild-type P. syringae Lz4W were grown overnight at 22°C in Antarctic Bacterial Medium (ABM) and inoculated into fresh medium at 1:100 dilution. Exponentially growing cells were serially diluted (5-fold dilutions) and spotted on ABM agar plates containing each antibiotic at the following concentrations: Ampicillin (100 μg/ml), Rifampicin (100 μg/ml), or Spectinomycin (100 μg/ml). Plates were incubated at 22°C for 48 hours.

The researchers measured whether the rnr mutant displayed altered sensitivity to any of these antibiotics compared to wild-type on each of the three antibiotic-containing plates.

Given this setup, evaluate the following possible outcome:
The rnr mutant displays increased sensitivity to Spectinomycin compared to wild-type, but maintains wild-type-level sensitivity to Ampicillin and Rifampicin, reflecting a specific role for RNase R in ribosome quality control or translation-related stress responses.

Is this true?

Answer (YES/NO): NO